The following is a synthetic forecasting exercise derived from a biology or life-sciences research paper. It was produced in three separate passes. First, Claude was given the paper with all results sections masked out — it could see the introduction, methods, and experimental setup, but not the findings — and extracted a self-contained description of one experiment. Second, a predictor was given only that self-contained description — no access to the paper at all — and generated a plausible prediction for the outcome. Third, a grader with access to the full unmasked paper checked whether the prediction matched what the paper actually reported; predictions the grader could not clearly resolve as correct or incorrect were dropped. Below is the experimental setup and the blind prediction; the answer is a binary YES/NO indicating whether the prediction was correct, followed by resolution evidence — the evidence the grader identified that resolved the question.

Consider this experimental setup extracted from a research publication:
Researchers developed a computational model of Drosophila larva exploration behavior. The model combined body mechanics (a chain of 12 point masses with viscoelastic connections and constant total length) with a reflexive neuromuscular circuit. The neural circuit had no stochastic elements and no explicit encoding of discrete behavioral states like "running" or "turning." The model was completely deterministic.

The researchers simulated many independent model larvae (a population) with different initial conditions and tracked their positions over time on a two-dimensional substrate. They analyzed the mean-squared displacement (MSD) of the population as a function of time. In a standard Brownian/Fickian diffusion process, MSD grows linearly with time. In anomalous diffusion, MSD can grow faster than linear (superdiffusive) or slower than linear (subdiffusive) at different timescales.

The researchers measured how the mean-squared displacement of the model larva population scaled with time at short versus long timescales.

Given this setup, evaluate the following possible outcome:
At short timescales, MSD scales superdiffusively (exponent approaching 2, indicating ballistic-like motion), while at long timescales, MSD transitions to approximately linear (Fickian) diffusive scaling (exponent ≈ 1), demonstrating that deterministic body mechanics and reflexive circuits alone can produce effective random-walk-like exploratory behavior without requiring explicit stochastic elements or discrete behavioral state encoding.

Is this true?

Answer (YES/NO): YES